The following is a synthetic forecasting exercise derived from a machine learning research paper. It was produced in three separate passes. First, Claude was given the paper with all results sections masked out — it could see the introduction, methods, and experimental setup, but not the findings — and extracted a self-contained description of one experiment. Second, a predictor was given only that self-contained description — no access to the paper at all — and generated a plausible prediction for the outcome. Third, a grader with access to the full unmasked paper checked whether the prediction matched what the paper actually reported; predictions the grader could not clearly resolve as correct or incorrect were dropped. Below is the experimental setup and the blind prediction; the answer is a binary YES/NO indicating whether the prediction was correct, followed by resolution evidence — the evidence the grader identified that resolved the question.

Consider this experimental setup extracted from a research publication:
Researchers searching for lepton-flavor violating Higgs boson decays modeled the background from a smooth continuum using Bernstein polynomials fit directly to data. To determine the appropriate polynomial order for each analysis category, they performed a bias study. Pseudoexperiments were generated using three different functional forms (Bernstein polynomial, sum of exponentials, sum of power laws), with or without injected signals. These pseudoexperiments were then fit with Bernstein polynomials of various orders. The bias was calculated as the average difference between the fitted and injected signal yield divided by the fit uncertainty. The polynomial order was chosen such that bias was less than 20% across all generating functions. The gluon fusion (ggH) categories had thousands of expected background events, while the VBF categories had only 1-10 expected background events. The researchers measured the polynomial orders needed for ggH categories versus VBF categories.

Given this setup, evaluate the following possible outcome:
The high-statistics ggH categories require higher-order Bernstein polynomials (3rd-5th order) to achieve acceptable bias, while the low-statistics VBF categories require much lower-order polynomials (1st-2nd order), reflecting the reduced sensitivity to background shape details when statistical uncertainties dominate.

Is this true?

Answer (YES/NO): YES